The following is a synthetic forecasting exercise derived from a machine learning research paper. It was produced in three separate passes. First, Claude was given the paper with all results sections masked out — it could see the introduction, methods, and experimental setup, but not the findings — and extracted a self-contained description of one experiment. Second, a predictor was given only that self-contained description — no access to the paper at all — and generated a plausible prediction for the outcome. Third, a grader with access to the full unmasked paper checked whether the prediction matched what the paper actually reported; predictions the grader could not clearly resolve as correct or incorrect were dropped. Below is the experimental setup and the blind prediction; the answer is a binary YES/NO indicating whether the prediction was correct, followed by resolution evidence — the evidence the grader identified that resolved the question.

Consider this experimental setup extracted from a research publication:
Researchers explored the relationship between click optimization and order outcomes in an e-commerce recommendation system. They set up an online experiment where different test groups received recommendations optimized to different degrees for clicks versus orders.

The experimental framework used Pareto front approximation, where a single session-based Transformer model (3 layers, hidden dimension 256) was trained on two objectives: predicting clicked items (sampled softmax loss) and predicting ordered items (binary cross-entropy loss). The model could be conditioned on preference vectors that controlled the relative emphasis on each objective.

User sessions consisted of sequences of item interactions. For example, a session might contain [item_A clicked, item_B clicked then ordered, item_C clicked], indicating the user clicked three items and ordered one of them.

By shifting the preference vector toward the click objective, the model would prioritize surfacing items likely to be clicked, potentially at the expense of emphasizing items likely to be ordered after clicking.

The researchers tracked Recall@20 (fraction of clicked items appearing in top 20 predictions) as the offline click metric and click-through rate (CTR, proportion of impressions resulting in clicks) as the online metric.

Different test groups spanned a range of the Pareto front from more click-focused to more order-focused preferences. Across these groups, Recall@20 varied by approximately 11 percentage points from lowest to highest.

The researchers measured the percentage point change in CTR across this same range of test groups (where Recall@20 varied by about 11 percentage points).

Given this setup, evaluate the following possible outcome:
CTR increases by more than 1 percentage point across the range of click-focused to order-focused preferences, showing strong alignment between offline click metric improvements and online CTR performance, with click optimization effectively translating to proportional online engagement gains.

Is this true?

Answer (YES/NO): YES